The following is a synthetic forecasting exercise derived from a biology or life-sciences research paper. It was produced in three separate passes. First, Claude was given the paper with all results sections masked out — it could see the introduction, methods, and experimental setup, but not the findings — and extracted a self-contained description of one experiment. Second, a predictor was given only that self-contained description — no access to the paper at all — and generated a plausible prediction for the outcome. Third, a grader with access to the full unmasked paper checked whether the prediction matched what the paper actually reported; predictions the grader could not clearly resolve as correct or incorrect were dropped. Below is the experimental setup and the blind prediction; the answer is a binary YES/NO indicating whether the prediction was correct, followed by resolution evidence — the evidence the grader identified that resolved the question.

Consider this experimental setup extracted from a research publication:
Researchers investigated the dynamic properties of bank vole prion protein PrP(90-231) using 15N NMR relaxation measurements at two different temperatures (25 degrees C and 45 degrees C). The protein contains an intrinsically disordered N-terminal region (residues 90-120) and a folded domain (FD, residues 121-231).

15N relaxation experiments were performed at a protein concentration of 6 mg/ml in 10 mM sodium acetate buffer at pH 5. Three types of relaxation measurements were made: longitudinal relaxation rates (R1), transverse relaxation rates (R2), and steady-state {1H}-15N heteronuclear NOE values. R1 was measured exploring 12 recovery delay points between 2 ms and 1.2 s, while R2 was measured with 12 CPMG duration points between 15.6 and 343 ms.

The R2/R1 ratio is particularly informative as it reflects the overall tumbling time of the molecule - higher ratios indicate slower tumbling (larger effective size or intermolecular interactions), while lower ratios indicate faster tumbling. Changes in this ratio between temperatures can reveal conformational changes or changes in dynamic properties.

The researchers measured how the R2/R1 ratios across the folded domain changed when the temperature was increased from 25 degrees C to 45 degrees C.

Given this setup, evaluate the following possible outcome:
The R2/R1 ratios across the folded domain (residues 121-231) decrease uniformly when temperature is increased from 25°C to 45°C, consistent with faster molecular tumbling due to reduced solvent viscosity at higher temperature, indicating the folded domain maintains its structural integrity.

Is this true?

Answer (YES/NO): NO